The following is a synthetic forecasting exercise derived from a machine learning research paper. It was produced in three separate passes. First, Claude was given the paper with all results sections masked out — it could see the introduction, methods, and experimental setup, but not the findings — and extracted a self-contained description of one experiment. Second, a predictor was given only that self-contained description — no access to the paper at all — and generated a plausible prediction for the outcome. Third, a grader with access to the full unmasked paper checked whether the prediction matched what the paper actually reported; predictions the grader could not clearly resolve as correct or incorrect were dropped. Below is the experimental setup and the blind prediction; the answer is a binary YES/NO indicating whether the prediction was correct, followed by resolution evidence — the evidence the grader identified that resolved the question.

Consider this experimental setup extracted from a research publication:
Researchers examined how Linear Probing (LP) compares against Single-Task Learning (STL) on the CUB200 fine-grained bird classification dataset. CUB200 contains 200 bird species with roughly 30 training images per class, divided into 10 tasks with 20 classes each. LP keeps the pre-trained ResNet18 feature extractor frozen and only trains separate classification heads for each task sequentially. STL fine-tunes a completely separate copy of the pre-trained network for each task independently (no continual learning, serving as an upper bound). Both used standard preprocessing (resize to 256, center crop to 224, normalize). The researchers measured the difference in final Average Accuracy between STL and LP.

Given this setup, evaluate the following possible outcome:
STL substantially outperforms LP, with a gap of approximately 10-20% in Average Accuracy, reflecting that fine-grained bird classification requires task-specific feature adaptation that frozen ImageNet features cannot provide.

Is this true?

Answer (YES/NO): NO